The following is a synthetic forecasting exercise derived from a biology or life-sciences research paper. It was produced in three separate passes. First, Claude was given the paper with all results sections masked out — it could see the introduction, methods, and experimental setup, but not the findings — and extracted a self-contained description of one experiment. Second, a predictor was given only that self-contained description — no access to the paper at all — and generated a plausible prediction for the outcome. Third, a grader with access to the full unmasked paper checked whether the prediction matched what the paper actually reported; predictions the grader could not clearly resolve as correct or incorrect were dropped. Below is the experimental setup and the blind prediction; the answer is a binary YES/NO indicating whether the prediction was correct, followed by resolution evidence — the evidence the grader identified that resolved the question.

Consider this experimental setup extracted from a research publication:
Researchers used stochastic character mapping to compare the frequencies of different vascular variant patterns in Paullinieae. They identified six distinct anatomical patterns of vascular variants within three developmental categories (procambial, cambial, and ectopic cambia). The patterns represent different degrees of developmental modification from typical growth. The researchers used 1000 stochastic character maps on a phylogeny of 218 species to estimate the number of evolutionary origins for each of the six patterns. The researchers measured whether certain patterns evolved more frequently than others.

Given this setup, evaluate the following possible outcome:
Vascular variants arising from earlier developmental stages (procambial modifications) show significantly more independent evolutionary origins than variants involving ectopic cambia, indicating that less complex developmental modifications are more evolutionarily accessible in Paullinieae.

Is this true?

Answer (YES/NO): NO